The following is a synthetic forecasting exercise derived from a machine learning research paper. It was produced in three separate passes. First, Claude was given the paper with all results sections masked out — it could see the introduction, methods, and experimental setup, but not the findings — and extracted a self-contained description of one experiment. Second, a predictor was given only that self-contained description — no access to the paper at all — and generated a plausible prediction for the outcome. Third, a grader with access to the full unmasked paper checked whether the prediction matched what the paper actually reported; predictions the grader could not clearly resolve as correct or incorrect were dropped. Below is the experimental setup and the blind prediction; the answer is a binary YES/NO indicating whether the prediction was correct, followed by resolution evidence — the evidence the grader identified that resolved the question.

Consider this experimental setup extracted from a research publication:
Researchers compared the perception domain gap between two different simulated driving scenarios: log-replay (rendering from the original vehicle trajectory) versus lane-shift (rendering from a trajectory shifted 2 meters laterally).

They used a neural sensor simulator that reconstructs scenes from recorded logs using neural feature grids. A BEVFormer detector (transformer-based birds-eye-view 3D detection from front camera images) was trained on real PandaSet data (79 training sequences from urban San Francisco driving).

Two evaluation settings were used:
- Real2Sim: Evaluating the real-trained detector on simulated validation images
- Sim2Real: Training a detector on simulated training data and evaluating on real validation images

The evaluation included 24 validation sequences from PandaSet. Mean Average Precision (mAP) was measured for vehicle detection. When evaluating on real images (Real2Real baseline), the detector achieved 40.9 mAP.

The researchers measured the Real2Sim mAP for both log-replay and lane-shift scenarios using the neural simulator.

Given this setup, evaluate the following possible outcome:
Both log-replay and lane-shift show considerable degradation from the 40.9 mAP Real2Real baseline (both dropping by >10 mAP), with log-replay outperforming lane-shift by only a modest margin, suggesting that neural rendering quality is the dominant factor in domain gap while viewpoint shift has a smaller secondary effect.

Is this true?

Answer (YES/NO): NO